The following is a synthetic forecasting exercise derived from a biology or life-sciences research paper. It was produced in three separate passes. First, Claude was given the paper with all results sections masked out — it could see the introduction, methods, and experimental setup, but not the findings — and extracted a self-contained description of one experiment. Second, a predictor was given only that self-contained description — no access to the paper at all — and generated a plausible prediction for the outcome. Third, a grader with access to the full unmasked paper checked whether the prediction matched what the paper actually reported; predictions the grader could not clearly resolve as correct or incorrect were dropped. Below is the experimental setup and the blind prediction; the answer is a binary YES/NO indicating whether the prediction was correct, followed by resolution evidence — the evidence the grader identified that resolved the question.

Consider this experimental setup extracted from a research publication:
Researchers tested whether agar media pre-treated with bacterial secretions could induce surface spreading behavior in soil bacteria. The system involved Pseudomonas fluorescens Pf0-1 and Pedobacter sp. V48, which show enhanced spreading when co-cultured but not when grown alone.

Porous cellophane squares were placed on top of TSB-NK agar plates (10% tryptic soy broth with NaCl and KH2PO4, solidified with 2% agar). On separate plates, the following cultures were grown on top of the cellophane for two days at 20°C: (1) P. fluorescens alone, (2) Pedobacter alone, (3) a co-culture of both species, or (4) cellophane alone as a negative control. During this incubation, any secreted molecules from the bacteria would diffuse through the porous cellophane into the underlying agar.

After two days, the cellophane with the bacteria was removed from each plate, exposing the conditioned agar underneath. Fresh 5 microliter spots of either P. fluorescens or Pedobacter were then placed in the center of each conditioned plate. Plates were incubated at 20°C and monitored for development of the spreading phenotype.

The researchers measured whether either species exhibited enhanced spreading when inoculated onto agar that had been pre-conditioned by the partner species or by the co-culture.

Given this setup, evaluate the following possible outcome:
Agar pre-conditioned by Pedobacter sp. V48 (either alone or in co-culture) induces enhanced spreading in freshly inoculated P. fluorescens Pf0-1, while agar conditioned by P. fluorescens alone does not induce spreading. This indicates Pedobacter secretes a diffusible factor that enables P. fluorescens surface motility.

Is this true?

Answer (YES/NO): NO